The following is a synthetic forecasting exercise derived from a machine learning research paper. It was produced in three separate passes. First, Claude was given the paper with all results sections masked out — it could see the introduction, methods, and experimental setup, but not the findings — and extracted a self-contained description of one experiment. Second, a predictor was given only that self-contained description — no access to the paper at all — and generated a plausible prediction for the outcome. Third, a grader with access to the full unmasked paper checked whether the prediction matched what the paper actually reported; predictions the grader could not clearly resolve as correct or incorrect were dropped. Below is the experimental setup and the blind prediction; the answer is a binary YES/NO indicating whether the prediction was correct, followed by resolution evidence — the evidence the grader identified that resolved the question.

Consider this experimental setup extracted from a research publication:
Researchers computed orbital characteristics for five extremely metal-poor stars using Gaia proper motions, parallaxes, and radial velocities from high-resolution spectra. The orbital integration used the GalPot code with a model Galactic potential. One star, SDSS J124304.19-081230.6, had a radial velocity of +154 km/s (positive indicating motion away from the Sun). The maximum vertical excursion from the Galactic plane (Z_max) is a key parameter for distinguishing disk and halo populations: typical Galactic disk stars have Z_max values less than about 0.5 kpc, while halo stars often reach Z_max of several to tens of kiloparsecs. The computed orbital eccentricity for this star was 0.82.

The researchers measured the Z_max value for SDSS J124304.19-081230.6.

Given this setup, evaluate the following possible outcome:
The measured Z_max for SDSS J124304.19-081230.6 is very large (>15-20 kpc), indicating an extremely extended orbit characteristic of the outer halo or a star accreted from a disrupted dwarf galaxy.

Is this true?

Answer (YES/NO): NO